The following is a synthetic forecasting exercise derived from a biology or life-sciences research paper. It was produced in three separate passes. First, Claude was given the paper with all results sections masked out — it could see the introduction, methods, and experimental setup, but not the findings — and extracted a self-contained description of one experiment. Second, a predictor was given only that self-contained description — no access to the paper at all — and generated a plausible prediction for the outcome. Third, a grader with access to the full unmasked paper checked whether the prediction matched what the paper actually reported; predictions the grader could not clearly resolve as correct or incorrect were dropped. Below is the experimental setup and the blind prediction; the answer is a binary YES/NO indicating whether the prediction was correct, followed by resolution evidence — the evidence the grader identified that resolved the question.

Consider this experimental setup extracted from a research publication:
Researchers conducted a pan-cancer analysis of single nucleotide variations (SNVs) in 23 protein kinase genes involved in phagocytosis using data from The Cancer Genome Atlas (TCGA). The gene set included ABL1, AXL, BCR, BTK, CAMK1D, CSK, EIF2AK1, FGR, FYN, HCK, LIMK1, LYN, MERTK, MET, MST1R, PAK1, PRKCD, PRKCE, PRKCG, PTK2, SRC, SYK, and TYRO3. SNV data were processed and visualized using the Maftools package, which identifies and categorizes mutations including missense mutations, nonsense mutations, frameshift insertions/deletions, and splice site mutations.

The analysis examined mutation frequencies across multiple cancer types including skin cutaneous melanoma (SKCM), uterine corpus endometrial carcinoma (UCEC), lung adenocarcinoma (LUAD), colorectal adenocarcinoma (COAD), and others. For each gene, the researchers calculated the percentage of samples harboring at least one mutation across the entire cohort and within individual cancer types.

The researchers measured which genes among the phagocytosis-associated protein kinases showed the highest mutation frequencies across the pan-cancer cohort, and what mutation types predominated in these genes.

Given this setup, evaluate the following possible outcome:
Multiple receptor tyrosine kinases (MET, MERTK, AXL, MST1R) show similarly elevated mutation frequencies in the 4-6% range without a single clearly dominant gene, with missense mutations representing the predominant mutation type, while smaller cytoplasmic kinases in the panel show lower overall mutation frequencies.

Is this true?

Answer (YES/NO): NO